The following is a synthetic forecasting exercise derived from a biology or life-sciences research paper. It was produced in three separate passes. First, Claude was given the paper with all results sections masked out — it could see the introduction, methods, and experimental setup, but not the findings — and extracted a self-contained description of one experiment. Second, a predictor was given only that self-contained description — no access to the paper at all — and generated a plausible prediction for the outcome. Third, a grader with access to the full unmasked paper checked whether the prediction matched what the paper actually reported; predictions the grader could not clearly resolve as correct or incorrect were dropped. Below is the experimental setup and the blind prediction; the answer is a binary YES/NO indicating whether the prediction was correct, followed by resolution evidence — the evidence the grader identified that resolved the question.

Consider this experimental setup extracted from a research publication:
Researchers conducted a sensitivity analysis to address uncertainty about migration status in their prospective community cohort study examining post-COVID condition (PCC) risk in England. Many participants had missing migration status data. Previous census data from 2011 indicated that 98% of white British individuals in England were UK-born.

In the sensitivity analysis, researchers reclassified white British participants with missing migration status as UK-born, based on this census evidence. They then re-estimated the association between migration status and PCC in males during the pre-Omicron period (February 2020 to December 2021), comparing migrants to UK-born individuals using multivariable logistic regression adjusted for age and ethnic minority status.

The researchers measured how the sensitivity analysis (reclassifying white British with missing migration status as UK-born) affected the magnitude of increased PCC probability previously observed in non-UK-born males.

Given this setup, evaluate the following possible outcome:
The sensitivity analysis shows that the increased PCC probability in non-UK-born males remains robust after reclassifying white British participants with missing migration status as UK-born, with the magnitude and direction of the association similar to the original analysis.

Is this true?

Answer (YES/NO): NO